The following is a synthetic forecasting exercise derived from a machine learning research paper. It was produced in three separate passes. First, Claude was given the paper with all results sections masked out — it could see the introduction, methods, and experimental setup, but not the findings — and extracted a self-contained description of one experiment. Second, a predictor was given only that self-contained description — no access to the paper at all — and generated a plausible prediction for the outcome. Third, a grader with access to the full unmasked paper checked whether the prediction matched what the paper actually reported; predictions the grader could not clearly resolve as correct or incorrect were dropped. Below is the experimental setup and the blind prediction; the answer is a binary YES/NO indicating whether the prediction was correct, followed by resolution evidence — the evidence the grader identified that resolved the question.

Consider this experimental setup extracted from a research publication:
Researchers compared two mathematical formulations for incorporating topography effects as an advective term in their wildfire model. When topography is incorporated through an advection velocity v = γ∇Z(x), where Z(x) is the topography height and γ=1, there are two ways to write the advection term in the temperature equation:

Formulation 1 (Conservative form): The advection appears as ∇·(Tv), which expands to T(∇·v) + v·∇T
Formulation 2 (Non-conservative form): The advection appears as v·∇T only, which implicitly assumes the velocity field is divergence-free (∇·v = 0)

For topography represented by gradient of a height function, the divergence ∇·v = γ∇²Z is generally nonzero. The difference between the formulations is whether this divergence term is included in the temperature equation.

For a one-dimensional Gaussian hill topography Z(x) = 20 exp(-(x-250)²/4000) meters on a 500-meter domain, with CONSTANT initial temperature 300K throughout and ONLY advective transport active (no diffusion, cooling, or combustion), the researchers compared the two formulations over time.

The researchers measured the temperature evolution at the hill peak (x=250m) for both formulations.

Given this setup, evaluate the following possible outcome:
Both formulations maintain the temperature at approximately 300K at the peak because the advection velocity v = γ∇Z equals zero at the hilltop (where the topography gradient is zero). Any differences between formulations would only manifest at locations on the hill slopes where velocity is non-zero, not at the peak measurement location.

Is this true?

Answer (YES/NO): NO